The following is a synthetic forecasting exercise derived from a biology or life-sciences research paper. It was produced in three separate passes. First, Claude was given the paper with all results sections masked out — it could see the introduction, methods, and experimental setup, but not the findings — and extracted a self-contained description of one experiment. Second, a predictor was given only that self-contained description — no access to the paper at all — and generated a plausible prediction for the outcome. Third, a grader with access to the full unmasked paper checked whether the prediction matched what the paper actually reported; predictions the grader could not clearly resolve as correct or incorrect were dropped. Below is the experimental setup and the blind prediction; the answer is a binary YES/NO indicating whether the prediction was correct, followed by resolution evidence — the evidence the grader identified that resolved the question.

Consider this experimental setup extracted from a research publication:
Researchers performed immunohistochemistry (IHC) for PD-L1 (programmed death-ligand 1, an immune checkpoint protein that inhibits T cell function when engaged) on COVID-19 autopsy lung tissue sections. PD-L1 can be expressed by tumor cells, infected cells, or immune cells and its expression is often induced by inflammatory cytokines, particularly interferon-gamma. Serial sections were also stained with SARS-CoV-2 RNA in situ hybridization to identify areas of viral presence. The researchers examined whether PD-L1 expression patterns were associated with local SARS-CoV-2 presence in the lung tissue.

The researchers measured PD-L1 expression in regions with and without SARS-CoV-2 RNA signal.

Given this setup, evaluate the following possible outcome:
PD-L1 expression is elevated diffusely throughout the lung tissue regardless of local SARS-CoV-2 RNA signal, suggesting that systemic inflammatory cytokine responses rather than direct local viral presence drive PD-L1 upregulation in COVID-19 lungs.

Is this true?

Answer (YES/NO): NO